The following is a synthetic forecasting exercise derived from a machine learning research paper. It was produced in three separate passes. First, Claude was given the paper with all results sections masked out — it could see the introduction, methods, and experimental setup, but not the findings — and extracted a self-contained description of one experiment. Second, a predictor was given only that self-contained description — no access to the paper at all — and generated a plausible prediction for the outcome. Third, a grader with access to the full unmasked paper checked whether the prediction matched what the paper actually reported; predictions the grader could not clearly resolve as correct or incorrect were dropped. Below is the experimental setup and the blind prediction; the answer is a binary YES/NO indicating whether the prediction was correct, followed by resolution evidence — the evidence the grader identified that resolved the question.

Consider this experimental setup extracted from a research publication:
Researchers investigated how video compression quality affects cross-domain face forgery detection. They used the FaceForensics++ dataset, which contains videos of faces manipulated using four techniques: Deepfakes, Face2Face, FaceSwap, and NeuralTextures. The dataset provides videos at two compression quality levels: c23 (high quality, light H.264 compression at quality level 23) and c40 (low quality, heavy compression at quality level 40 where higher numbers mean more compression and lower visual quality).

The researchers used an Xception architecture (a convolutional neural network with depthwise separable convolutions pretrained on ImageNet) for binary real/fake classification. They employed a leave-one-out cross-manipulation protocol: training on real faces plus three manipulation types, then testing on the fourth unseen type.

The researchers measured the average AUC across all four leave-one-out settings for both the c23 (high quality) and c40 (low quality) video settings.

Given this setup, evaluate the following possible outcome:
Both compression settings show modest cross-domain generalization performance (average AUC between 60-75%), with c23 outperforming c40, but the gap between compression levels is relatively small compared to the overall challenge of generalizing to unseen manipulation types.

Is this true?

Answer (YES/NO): YES